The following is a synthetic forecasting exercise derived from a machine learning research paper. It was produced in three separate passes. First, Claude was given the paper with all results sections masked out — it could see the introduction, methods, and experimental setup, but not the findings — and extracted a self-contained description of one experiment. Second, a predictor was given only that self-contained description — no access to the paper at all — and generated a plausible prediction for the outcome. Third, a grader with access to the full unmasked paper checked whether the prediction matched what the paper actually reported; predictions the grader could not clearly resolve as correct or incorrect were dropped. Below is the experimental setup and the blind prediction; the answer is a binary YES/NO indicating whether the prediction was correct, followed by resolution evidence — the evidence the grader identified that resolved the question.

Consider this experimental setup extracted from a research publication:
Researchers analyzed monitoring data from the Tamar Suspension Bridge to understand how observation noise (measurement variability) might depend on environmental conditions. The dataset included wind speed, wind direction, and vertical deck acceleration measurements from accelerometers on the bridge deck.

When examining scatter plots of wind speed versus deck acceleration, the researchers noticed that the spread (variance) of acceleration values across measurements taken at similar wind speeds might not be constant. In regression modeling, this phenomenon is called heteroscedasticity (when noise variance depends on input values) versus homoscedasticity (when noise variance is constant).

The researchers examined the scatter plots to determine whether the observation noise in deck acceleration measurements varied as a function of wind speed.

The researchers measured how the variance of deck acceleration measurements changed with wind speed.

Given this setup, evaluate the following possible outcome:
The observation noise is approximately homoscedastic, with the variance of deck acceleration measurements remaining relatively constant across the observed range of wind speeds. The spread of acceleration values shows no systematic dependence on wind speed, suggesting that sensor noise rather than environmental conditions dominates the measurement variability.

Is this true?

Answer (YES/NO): NO